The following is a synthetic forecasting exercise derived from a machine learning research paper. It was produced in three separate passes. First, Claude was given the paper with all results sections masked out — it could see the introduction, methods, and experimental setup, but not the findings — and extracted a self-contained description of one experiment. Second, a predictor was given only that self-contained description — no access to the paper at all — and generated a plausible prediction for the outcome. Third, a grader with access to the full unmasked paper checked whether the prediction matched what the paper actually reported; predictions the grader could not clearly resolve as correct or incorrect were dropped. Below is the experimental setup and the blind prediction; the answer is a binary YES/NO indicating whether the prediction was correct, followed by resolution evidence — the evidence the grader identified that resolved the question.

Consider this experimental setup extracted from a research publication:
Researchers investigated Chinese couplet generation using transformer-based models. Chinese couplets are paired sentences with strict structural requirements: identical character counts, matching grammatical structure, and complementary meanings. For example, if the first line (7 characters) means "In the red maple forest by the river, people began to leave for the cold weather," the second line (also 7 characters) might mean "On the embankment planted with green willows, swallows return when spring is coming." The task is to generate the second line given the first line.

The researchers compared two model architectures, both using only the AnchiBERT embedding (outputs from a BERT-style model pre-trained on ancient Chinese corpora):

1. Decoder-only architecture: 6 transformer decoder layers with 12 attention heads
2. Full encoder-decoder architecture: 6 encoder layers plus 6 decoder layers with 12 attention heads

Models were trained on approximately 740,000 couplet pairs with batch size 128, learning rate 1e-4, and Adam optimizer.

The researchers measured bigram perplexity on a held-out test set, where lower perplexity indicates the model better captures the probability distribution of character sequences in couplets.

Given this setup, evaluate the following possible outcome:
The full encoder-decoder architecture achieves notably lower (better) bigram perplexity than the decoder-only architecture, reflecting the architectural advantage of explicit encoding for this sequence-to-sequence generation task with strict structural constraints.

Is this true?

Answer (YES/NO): NO